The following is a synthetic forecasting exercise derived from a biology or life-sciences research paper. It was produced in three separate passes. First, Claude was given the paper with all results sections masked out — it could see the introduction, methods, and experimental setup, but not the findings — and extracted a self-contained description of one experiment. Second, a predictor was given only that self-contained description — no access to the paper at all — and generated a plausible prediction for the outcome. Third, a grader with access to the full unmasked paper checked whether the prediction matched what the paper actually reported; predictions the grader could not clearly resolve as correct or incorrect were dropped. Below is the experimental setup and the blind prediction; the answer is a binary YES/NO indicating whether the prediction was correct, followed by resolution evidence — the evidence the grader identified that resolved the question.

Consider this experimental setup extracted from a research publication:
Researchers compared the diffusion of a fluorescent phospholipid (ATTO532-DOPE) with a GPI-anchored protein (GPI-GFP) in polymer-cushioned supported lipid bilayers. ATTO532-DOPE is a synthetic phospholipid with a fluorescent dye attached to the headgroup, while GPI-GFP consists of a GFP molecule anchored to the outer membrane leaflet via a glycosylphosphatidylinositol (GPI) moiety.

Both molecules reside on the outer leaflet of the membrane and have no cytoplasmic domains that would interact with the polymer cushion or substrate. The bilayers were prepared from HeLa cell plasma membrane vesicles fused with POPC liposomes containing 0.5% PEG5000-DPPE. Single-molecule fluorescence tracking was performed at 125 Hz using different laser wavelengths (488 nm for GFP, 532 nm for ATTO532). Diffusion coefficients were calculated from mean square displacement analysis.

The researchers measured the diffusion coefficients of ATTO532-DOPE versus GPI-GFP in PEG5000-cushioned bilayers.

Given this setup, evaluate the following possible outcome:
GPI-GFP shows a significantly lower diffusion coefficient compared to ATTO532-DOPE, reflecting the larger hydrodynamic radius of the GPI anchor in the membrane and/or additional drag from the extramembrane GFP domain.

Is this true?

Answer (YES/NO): NO